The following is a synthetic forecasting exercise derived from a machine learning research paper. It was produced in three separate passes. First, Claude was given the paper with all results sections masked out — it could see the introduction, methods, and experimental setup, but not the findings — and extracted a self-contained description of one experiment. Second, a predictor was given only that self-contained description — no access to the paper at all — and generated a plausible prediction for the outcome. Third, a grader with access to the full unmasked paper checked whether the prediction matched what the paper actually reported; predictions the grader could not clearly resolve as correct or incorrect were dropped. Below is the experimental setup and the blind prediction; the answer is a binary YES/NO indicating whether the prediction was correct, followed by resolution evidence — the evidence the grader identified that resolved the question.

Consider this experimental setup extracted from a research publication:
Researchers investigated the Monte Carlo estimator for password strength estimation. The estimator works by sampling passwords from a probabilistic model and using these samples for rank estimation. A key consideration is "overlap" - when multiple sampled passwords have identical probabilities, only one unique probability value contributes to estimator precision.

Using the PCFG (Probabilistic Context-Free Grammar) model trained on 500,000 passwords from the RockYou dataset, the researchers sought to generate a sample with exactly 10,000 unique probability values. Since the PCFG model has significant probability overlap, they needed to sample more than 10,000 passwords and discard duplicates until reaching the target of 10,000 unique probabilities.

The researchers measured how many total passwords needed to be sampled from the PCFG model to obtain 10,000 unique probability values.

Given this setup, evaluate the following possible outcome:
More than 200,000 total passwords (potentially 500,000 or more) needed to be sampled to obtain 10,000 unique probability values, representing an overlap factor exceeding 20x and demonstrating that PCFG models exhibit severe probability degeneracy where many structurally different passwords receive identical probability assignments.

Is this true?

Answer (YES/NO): NO